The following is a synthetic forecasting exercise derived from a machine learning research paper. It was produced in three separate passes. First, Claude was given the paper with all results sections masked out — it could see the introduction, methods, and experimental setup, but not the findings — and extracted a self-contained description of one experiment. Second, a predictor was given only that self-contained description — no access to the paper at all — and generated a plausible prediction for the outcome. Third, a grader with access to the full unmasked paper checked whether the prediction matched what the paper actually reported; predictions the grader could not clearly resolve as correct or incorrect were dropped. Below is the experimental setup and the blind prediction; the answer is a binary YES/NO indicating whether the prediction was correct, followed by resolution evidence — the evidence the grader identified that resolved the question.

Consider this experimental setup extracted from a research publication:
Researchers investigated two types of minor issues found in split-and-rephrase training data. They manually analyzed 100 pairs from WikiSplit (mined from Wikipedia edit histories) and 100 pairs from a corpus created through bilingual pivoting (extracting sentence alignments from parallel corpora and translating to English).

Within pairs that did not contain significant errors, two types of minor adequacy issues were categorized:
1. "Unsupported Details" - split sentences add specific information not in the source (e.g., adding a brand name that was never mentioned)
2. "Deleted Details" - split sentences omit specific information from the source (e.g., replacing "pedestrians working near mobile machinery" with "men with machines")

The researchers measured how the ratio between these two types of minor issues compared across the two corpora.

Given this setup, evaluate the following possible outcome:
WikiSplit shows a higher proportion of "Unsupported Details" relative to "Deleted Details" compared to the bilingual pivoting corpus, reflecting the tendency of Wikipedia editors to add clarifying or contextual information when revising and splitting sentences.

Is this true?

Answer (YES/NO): YES